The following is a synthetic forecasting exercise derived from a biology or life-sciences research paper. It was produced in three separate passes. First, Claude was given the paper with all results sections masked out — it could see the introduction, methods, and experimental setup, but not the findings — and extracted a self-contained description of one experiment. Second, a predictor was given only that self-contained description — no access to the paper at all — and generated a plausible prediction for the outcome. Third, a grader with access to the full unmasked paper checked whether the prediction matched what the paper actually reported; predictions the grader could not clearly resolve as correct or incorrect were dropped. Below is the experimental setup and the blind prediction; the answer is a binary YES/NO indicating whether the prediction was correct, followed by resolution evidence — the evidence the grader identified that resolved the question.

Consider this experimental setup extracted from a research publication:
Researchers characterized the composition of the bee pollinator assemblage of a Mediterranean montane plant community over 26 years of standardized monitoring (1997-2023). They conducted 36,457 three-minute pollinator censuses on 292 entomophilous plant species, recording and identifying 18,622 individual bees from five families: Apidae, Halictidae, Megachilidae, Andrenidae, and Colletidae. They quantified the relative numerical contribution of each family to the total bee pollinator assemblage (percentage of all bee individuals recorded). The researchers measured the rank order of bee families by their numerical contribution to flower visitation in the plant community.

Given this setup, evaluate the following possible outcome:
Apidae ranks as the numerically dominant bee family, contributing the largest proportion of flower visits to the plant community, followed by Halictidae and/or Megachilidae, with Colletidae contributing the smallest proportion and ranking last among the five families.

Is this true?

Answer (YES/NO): YES